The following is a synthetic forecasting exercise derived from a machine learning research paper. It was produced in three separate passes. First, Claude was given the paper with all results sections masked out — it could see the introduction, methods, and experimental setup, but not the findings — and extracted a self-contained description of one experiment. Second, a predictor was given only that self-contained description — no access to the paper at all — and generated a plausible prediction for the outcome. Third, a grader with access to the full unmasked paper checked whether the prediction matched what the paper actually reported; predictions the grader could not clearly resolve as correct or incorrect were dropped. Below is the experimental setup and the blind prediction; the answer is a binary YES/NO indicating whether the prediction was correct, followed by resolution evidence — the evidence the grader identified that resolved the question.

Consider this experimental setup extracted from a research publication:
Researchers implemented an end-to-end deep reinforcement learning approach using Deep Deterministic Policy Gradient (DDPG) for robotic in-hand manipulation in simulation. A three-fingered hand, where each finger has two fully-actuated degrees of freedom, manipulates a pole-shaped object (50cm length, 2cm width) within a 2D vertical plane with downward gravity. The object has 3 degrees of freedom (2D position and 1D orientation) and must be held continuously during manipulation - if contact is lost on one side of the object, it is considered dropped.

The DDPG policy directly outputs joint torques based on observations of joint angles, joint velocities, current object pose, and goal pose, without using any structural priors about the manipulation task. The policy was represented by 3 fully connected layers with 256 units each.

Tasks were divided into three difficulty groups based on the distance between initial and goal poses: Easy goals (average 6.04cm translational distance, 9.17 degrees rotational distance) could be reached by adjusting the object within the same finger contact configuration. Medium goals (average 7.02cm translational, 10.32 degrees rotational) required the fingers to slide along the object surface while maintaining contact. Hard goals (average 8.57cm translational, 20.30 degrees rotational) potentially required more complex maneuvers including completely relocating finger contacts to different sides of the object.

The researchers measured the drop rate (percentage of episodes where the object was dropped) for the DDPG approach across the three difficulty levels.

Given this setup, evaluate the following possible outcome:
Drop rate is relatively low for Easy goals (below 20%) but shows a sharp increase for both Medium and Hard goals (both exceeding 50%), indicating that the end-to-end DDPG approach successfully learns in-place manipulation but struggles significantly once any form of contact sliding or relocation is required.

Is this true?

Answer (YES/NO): NO